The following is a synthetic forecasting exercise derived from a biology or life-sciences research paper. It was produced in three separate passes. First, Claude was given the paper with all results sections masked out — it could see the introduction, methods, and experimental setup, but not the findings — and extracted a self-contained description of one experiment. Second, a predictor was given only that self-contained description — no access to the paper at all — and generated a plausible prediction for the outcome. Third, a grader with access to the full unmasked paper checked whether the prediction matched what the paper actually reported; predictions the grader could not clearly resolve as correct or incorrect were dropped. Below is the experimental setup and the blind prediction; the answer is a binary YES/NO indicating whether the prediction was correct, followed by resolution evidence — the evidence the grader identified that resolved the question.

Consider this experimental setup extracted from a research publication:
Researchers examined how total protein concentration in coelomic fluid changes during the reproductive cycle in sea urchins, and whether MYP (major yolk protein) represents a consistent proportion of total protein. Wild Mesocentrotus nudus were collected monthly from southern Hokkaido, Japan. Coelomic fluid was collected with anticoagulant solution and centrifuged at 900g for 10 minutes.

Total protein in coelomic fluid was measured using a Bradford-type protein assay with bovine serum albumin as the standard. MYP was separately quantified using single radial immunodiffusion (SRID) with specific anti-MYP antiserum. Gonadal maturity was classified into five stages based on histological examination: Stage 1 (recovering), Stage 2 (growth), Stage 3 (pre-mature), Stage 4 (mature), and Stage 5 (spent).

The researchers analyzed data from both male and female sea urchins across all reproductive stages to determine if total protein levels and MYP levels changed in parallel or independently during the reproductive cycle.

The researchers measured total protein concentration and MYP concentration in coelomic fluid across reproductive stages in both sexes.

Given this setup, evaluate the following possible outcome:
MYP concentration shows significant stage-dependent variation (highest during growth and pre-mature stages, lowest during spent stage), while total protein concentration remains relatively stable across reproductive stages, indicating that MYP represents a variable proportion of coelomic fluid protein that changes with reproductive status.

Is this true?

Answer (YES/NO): NO